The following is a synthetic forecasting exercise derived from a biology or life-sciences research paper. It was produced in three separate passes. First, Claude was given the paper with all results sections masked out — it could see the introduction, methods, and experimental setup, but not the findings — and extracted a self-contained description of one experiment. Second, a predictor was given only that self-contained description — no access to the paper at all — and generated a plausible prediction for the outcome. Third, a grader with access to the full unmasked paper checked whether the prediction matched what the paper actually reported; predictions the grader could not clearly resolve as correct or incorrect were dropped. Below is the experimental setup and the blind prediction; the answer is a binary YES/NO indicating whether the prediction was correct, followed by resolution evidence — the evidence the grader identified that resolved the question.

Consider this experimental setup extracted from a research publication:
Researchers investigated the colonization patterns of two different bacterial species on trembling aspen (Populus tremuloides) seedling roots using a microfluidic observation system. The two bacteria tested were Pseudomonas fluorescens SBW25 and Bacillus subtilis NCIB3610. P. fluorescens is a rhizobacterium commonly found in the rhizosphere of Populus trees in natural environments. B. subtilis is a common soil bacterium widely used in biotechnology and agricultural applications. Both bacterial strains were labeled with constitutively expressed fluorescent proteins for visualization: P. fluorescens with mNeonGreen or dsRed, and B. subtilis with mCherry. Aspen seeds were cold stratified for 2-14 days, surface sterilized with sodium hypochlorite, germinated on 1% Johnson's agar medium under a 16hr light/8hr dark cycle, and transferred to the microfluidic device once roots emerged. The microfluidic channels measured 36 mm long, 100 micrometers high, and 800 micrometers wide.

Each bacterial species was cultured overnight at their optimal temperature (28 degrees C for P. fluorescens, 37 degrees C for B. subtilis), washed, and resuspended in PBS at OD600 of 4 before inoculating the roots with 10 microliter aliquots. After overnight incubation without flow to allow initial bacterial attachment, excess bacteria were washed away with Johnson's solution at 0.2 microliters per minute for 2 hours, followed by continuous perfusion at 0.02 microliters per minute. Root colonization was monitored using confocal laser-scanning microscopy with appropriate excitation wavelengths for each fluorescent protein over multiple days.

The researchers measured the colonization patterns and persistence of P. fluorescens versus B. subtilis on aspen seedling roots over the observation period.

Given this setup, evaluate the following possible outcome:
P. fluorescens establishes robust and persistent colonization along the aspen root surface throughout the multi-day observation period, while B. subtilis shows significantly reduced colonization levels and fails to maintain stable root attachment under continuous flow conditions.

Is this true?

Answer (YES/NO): YES